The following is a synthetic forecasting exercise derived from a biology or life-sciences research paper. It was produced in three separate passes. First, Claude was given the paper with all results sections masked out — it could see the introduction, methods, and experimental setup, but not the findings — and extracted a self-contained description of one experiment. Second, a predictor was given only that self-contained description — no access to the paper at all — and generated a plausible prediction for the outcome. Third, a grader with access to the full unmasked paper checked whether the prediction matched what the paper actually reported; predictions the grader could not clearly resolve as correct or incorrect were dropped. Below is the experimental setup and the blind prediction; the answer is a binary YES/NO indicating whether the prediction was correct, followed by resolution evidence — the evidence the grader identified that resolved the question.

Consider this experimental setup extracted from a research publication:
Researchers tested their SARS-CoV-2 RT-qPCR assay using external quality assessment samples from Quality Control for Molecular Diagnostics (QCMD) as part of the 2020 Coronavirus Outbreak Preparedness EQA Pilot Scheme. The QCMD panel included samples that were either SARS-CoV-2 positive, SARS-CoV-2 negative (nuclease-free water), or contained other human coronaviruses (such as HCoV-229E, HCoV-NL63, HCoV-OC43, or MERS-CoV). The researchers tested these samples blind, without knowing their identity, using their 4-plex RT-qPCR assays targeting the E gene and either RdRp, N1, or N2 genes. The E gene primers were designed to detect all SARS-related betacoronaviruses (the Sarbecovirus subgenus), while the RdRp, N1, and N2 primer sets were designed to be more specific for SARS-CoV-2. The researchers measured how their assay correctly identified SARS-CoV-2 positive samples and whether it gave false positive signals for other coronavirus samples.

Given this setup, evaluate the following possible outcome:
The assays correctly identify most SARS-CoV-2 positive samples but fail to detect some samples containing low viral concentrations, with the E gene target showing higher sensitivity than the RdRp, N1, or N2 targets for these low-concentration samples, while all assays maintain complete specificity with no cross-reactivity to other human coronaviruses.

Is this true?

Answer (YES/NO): NO